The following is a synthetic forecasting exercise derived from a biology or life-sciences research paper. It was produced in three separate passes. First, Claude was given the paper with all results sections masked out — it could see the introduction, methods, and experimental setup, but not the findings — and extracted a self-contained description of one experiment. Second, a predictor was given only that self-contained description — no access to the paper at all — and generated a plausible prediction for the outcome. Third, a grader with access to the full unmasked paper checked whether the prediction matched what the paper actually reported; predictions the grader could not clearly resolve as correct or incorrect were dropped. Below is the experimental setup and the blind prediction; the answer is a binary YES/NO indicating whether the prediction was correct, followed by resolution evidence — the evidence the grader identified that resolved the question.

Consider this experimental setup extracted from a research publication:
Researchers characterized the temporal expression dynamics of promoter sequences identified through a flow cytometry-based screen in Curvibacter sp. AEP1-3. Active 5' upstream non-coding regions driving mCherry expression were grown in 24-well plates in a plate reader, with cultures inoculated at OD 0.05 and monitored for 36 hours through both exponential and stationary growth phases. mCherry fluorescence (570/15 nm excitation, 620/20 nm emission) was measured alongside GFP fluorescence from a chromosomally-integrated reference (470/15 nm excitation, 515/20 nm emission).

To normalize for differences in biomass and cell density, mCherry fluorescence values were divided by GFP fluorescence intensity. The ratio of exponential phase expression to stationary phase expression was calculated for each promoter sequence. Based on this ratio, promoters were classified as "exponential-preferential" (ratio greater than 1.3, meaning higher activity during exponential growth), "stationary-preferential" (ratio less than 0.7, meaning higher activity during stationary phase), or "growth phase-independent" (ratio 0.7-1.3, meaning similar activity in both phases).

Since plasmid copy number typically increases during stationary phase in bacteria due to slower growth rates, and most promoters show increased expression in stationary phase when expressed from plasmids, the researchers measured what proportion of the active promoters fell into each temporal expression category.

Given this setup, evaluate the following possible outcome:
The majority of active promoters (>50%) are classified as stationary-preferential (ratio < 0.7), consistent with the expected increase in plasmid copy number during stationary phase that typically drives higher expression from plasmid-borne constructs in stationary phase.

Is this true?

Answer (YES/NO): NO